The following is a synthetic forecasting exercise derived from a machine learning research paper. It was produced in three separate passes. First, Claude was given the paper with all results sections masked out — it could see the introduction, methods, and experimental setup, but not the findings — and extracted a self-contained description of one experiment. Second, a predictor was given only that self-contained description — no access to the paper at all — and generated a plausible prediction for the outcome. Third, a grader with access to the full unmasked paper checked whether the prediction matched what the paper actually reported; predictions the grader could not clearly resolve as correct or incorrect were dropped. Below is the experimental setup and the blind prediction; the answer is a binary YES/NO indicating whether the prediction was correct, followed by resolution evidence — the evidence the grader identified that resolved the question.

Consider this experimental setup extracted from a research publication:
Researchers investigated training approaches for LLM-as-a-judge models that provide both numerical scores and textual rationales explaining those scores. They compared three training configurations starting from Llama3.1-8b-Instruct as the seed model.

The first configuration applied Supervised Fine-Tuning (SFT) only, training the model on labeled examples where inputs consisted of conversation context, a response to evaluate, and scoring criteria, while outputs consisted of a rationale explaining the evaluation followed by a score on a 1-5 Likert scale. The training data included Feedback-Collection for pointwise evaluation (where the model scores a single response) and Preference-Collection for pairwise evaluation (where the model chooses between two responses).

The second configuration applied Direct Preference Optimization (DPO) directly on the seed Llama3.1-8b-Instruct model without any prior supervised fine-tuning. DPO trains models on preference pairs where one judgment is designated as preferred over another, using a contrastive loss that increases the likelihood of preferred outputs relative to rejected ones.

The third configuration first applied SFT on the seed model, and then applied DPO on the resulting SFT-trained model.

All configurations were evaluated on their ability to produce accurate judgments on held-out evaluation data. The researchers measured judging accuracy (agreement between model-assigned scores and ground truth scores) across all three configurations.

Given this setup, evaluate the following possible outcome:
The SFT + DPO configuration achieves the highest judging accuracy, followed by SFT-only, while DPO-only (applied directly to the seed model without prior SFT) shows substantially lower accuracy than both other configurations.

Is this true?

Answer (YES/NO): NO